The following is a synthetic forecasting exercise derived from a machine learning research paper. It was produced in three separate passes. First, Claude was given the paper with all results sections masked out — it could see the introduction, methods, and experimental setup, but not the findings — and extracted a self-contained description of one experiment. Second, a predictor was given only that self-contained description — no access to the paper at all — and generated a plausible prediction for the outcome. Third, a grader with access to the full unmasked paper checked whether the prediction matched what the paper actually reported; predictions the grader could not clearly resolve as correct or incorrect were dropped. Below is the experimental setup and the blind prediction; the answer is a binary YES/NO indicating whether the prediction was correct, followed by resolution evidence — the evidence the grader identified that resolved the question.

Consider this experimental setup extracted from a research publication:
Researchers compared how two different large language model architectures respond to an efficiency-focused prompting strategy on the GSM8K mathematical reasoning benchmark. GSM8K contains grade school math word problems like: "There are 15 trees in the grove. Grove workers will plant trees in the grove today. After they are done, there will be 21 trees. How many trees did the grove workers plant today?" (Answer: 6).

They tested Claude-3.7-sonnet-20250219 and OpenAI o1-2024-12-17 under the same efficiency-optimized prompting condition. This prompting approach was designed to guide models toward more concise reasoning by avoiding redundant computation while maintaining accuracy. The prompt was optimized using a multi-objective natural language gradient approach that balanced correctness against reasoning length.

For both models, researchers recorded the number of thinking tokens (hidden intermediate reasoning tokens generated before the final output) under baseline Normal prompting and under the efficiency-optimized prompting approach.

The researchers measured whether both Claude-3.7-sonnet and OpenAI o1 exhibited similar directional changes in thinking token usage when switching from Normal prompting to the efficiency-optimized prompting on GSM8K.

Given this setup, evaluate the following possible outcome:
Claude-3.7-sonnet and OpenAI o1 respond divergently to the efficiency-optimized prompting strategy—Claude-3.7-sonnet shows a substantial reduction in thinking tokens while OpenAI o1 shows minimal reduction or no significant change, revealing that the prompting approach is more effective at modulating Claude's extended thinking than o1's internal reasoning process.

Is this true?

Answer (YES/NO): NO